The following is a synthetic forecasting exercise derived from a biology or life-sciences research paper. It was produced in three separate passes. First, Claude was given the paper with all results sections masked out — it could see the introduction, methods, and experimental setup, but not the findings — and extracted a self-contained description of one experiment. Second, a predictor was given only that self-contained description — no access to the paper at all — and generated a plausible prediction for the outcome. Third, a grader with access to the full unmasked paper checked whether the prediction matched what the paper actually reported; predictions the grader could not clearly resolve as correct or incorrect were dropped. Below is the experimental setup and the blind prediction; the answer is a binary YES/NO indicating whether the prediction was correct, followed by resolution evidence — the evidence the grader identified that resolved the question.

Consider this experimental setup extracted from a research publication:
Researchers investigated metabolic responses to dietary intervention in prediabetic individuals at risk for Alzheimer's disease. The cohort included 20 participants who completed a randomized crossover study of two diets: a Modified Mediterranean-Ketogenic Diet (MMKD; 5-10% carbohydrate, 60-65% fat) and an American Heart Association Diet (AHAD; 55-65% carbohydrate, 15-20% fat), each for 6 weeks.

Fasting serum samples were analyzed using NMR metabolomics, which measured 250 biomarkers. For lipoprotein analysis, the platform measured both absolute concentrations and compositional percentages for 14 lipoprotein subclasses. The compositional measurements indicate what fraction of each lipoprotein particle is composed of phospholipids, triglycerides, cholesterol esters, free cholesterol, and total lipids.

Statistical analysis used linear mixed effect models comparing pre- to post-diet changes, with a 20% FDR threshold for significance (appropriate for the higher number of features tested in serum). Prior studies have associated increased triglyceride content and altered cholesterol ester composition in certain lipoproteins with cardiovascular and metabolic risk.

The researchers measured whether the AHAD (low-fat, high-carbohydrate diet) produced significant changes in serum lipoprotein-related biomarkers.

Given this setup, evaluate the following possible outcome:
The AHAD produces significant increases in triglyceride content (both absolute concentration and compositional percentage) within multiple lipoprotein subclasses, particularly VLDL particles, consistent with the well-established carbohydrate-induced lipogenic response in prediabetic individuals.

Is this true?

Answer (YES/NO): NO